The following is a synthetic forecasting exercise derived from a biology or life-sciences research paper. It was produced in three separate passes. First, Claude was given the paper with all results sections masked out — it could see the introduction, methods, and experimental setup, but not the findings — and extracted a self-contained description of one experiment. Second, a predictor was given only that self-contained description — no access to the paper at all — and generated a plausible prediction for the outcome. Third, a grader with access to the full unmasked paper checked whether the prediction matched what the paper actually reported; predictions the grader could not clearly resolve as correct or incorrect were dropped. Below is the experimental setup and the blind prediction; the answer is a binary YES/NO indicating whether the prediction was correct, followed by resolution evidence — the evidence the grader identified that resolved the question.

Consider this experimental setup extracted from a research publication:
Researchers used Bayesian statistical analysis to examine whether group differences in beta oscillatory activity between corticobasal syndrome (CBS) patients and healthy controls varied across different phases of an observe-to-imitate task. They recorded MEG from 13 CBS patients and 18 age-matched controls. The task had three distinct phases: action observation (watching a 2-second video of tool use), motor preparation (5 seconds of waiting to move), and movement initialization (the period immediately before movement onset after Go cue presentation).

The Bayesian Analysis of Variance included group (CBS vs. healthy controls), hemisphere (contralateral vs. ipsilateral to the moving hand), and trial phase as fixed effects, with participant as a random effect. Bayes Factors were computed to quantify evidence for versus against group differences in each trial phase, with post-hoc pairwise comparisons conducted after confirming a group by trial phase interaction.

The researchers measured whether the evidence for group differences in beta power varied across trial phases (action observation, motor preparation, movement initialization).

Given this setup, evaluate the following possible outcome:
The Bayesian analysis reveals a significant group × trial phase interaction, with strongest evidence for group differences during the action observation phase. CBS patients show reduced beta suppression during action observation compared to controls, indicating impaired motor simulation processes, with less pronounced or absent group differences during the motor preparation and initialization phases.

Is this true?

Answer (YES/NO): YES